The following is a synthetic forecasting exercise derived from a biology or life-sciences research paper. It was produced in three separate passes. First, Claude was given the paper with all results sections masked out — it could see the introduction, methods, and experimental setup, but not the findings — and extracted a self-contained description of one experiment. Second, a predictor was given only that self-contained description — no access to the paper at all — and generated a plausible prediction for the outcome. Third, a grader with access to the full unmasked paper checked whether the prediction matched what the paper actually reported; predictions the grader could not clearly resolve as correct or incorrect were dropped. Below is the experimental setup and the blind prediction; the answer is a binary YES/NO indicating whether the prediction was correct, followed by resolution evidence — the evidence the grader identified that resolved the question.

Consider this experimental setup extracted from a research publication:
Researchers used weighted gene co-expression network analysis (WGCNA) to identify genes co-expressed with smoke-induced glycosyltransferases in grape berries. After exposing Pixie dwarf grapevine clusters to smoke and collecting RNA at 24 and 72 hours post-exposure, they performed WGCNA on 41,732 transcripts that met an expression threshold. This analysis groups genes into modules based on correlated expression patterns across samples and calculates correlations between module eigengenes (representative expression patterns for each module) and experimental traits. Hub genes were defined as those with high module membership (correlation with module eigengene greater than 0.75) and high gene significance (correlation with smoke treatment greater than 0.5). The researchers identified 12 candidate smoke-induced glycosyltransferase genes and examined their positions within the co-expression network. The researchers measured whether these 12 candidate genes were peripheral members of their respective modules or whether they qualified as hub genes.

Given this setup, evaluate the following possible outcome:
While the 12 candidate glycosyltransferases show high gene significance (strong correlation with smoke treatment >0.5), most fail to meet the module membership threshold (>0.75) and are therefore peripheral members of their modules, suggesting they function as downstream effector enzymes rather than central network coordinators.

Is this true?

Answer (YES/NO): NO